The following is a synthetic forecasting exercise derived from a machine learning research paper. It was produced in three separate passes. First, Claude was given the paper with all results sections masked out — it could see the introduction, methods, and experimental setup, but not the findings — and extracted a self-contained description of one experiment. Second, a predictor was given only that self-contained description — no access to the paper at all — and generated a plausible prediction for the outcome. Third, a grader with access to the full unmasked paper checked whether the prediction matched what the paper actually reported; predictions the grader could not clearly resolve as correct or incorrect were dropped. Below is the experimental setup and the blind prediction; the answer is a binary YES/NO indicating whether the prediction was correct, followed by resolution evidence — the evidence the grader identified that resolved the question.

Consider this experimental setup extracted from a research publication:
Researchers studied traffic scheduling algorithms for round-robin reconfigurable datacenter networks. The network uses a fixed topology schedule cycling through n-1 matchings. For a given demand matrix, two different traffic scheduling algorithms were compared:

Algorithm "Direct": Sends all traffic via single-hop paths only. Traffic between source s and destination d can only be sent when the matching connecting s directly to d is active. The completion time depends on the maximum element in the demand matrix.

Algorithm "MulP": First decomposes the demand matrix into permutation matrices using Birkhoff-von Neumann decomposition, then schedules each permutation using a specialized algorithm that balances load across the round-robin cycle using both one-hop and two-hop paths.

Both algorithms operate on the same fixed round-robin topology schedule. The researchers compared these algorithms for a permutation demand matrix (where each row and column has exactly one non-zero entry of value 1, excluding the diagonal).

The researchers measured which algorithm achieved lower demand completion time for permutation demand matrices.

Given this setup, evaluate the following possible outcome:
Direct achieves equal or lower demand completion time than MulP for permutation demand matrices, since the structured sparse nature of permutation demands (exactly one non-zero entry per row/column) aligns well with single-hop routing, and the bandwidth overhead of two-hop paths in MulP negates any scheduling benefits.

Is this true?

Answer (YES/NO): NO